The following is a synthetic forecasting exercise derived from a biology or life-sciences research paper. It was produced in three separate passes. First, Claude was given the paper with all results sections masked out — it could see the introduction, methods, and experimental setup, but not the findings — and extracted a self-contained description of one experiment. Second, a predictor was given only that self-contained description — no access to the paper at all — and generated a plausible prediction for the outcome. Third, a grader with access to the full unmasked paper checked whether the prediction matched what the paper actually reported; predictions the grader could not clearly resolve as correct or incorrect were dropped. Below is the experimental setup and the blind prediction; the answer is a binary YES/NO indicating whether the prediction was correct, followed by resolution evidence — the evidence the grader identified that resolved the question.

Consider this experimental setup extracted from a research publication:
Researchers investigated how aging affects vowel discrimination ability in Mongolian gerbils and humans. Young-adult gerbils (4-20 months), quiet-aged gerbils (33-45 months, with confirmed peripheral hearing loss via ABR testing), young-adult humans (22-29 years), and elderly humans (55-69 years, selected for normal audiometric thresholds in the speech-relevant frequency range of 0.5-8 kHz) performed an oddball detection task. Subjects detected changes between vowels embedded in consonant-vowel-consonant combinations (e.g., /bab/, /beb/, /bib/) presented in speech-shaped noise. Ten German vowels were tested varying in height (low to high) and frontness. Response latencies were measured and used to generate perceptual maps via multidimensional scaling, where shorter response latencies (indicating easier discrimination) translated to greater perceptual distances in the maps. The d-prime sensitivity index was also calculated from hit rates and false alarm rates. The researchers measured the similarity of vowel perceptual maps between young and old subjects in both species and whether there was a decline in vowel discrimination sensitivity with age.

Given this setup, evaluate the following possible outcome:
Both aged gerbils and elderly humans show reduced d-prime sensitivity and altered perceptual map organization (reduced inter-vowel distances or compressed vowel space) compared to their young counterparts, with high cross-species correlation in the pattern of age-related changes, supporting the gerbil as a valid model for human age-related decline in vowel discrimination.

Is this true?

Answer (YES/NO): NO